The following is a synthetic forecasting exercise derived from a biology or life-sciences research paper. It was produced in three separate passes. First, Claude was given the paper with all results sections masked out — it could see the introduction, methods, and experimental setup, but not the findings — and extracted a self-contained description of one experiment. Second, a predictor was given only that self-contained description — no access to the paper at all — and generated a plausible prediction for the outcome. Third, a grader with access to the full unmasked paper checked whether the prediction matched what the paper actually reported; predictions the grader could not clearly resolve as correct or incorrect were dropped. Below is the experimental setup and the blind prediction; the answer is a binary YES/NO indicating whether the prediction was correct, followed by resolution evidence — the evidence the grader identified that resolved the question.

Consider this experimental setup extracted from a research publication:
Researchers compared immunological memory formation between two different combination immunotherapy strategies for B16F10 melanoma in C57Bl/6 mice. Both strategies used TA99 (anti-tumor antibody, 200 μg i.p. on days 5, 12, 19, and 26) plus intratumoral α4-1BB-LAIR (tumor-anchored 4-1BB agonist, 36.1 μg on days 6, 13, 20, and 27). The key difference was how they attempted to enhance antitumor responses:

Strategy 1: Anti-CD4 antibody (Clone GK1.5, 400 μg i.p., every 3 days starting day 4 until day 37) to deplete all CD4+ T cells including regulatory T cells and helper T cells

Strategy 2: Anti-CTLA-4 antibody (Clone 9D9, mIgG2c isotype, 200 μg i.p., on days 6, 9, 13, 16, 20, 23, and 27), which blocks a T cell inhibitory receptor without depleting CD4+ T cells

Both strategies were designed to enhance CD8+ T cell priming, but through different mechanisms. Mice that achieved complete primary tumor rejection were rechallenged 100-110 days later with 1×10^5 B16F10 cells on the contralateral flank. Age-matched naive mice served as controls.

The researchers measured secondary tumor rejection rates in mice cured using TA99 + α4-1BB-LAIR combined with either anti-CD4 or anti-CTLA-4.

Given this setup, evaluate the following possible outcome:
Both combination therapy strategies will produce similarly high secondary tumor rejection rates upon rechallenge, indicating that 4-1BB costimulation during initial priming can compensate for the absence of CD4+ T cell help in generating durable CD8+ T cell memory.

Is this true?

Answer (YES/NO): NO